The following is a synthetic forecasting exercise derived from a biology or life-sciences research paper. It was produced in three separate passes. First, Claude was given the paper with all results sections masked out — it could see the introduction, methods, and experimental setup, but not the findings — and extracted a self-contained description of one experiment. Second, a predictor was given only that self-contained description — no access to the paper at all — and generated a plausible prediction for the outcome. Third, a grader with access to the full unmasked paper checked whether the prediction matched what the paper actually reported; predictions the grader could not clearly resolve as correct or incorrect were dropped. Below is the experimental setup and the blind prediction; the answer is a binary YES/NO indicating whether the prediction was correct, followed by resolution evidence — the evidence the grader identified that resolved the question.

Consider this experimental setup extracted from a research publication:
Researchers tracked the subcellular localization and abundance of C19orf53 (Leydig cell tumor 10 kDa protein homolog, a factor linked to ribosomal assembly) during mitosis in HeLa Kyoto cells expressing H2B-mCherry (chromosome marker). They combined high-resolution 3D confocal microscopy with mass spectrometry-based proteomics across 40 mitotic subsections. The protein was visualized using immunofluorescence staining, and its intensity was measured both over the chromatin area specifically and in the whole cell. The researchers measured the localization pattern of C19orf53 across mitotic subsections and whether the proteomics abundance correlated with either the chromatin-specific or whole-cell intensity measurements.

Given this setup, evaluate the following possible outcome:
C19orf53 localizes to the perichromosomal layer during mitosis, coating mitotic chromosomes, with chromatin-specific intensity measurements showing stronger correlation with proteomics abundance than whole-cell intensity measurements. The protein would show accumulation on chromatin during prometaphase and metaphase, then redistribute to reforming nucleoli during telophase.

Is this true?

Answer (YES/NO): NO